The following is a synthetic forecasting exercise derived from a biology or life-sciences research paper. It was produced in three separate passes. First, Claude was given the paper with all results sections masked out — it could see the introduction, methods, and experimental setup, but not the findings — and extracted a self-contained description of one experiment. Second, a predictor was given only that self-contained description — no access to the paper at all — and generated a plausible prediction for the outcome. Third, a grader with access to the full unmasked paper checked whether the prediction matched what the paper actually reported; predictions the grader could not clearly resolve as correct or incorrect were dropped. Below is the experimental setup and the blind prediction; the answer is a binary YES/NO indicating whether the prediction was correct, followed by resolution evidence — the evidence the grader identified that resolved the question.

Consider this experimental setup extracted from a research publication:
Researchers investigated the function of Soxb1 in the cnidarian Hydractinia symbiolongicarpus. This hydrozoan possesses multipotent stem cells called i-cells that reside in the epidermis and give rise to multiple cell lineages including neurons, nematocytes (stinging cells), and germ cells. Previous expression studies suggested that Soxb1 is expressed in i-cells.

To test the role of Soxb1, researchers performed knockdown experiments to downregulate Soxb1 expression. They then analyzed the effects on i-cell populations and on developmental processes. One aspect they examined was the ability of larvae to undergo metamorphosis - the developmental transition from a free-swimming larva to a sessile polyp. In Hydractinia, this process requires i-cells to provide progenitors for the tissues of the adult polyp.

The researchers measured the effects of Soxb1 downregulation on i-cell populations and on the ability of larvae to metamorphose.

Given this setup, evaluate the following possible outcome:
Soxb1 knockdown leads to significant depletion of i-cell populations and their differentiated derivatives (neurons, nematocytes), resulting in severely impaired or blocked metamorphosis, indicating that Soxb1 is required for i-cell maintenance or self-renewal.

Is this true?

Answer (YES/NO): YES